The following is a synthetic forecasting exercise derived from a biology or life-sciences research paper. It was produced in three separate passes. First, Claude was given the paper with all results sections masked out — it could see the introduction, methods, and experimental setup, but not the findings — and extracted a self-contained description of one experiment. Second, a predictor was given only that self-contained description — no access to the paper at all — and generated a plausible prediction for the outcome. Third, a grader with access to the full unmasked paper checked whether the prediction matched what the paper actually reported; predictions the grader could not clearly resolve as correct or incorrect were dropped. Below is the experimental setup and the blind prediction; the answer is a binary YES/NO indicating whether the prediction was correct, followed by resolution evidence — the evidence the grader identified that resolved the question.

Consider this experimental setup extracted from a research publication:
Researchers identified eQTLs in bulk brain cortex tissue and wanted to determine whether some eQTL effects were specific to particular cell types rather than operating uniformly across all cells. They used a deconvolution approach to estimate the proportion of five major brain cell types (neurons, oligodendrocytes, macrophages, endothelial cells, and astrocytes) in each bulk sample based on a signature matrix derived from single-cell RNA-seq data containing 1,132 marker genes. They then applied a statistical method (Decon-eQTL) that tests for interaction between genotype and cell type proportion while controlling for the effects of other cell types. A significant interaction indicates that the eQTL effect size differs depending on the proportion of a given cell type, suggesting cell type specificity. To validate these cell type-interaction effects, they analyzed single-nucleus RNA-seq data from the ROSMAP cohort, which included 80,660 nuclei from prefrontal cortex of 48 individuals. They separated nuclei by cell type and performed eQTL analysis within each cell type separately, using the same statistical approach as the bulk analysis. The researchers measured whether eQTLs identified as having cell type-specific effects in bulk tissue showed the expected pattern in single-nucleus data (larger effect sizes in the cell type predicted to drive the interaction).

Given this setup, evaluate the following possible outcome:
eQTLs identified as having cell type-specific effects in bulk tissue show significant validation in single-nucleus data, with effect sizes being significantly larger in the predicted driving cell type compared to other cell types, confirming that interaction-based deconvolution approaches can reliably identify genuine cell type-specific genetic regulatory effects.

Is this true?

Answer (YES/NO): YES